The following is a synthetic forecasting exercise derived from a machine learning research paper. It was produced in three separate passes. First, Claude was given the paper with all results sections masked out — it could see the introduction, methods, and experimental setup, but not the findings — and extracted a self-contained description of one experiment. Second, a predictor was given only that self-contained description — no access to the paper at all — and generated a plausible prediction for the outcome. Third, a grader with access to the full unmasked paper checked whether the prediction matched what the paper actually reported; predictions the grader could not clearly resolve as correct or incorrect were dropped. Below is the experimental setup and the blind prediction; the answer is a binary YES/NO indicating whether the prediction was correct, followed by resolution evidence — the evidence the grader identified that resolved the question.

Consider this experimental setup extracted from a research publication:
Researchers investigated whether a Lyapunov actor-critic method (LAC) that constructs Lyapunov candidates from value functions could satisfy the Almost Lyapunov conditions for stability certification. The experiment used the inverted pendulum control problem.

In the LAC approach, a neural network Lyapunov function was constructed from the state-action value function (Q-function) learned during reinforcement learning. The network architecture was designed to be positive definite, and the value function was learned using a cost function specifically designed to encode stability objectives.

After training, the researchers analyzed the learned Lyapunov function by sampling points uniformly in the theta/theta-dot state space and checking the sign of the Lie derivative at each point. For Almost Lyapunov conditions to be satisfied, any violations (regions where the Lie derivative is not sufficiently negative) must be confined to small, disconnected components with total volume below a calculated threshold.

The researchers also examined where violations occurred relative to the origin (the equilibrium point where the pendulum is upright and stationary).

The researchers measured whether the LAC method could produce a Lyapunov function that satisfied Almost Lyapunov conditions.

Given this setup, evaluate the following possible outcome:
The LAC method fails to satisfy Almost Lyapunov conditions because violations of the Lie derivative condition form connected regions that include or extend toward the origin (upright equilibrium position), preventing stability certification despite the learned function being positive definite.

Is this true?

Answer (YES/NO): NO